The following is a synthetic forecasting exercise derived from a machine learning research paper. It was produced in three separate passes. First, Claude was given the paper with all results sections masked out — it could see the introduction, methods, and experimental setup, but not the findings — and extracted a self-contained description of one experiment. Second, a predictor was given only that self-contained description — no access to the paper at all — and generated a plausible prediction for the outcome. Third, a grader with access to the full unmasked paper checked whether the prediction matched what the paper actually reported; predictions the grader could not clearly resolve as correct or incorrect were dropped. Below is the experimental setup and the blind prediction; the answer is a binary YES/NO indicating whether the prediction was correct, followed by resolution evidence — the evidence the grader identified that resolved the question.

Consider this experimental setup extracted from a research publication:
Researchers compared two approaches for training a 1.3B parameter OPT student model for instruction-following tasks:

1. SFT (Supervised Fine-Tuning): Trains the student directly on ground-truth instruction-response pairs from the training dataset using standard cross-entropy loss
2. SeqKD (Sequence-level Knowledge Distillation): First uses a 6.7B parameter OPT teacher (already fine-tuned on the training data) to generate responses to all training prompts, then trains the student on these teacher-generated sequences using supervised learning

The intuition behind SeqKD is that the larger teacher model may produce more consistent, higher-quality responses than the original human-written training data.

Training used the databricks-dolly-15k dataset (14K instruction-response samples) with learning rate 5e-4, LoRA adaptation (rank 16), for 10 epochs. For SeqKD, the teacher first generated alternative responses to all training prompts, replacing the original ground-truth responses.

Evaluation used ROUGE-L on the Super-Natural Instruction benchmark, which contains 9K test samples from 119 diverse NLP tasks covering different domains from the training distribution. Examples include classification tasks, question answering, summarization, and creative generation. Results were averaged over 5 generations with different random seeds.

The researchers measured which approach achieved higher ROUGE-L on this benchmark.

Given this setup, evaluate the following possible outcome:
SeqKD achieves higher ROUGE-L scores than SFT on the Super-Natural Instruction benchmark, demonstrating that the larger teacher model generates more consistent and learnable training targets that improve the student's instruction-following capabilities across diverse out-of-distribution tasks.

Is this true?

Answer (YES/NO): NO